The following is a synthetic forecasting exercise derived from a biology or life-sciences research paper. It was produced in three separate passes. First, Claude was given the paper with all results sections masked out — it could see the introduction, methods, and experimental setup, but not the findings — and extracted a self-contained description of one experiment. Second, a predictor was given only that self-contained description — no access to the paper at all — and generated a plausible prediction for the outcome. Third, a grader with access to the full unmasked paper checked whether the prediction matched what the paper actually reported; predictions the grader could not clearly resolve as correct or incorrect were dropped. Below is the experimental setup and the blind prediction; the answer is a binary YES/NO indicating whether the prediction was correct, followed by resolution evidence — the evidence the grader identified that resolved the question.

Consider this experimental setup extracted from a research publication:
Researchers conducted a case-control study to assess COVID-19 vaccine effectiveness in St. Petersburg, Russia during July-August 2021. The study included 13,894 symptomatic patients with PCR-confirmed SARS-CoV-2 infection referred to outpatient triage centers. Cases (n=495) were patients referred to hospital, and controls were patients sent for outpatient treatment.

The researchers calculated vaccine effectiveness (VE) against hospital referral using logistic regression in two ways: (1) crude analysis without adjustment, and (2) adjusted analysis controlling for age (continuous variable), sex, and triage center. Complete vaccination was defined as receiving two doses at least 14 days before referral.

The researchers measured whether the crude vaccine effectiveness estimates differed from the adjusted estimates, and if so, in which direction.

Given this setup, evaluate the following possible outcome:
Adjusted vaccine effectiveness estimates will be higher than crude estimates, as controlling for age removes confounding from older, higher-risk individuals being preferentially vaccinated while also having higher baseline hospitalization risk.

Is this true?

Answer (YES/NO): YES